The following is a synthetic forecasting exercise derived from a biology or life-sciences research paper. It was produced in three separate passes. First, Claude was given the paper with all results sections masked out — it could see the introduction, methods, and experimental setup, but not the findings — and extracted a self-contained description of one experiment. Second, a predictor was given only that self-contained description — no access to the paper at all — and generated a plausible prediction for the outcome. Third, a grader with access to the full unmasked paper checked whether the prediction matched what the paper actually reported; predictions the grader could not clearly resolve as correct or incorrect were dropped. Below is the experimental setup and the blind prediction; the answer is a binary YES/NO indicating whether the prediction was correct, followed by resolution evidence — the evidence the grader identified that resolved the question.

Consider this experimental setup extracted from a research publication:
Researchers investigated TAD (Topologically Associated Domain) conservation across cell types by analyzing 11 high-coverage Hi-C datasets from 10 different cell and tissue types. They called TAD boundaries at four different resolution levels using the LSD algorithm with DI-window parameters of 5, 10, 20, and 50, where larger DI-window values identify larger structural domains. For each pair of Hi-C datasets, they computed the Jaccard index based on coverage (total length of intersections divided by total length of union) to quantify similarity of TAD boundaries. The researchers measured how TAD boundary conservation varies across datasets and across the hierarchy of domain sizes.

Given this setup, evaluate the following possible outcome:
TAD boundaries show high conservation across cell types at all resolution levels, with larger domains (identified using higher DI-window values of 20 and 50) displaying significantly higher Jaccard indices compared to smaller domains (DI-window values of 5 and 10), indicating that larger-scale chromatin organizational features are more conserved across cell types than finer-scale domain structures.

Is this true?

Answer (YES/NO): NO